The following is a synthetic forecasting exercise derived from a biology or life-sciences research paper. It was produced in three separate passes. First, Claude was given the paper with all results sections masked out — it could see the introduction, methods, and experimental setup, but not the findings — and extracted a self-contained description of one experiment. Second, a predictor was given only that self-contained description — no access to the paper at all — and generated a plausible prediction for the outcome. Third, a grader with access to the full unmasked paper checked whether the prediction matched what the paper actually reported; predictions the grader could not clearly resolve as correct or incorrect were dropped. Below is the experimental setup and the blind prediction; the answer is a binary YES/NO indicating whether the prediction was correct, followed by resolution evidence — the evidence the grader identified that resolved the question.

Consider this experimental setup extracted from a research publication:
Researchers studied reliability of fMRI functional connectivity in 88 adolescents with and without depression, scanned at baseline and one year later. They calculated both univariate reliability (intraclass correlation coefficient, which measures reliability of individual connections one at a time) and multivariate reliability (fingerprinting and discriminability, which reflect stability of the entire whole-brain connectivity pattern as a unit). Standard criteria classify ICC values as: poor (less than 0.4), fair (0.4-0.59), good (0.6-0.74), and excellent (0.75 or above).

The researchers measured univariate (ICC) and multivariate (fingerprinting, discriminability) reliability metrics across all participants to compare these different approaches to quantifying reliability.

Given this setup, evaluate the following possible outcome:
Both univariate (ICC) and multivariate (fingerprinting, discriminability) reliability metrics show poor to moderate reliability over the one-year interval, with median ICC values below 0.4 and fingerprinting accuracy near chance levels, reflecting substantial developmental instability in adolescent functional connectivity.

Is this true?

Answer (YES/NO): NO